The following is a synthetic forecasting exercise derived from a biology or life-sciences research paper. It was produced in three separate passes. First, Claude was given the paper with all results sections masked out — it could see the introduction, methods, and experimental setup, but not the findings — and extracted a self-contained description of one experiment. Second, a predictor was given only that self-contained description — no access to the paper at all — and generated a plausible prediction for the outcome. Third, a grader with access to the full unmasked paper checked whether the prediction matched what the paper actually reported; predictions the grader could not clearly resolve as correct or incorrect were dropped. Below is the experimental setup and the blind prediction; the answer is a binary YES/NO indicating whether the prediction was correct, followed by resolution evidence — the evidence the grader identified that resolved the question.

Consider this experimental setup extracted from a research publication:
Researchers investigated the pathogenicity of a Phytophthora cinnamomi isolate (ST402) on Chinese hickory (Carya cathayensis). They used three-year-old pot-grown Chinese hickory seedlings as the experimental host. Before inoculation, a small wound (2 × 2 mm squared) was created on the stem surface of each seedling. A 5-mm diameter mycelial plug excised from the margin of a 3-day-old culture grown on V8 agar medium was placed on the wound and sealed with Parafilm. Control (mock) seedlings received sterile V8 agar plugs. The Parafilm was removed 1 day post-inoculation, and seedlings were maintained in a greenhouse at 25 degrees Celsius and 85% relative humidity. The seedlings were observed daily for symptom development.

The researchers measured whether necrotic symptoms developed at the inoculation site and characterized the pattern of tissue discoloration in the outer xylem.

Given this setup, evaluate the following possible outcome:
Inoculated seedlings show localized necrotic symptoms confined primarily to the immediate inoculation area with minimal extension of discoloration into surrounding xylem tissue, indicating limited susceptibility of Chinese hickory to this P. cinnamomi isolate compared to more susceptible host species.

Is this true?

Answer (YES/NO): NO